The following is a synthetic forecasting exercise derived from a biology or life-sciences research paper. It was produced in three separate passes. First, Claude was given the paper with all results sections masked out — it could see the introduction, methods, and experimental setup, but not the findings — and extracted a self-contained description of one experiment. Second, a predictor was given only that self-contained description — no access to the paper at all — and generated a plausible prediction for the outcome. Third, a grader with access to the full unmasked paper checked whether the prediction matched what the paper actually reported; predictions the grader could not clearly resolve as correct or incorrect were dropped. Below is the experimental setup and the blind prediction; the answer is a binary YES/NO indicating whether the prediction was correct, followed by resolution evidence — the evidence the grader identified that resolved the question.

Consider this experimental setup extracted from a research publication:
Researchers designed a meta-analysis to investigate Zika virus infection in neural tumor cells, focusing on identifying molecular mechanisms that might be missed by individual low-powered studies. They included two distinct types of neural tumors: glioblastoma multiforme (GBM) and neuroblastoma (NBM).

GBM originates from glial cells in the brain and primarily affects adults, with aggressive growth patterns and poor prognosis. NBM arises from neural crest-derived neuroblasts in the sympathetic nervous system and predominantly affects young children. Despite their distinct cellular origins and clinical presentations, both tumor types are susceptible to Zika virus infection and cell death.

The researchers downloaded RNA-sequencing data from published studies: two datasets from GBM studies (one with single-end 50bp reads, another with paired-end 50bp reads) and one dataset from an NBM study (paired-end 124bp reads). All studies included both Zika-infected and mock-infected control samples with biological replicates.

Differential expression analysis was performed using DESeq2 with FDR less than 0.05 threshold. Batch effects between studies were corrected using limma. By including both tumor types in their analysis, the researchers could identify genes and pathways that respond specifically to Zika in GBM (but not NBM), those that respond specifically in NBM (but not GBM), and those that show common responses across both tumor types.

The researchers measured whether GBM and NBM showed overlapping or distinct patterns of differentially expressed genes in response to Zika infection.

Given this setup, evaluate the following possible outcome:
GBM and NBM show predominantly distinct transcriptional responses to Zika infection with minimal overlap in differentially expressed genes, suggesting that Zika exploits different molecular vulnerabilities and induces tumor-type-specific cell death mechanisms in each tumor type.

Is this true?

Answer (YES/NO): YES